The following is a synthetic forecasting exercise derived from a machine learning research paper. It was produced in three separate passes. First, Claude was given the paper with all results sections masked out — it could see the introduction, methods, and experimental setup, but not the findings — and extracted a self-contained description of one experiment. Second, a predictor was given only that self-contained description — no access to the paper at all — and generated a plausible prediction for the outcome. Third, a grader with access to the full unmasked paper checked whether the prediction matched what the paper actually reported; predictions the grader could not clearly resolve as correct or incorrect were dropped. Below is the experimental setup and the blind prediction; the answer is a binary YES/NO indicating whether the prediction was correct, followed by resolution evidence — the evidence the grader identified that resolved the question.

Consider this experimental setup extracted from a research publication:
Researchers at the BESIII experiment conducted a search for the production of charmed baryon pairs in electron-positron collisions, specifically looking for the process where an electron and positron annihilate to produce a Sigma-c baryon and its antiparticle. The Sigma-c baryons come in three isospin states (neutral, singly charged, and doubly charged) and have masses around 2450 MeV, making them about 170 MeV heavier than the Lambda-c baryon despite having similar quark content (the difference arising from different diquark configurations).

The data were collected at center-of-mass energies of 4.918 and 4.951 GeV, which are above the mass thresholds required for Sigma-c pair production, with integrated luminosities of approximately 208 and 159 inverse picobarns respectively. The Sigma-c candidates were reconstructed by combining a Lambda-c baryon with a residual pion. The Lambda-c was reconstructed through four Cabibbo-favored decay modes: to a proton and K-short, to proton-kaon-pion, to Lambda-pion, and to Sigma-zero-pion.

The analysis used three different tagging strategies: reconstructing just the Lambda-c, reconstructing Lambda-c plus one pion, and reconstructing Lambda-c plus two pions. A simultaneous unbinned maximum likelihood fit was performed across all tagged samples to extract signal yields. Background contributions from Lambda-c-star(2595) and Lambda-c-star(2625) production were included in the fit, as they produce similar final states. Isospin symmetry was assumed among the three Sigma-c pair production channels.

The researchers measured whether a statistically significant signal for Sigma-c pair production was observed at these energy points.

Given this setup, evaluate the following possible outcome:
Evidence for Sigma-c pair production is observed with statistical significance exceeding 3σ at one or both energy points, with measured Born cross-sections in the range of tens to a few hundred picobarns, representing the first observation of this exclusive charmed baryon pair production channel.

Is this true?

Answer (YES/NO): NO